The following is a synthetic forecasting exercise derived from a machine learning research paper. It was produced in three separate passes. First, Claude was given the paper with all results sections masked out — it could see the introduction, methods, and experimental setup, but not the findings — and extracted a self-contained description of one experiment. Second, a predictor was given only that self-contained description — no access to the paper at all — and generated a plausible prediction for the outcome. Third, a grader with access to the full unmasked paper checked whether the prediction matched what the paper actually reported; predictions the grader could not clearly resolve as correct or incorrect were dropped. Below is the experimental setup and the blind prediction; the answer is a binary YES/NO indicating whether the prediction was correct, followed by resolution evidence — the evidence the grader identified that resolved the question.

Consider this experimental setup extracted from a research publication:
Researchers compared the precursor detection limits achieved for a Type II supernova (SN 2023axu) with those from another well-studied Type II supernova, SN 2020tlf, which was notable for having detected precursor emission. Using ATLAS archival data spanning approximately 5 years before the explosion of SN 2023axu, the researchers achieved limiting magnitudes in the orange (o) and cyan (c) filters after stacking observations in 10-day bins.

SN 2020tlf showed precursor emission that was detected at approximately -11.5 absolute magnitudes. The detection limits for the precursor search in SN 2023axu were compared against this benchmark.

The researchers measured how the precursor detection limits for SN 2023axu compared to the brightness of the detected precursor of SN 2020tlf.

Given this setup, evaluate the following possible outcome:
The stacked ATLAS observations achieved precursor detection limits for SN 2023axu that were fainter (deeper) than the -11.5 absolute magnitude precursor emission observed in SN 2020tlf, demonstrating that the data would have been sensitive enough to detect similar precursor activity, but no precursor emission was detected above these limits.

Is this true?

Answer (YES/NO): YES